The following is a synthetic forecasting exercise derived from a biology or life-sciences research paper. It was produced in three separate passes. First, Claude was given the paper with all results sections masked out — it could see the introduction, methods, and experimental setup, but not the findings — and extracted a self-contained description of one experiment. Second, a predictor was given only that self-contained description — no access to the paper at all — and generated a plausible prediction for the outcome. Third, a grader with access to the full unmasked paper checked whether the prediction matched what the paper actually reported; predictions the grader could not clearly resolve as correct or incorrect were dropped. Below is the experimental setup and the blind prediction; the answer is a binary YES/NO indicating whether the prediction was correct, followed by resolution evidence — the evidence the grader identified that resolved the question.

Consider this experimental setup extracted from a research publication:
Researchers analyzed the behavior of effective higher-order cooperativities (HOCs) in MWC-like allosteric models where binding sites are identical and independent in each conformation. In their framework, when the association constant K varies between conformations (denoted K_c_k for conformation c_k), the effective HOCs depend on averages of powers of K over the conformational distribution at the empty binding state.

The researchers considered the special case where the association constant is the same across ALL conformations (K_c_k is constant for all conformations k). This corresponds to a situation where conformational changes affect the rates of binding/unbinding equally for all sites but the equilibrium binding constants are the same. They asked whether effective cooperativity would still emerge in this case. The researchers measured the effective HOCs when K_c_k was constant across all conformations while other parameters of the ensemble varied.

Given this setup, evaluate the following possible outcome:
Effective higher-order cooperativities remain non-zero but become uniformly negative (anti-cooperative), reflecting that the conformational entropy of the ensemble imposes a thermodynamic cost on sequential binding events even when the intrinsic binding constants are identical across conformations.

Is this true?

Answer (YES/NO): NO